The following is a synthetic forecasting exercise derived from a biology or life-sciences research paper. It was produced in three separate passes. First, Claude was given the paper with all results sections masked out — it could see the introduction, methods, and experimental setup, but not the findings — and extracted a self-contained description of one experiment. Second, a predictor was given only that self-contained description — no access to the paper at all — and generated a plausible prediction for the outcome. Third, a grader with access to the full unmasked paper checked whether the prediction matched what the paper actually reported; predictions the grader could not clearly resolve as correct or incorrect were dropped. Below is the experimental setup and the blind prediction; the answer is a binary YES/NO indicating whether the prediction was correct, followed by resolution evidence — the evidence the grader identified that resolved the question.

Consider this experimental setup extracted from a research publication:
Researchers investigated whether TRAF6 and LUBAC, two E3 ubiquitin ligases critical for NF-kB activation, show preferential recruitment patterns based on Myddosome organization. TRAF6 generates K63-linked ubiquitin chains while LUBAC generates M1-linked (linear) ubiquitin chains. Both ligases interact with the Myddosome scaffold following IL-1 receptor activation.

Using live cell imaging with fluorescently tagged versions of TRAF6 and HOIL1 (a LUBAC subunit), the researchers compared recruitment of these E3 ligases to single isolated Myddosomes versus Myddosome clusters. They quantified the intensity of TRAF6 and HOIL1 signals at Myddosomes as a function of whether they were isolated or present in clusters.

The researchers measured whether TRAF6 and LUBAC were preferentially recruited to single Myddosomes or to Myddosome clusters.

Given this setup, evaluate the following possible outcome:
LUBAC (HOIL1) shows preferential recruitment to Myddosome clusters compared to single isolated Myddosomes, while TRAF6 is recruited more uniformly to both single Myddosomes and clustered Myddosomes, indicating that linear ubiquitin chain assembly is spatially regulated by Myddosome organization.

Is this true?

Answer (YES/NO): NO